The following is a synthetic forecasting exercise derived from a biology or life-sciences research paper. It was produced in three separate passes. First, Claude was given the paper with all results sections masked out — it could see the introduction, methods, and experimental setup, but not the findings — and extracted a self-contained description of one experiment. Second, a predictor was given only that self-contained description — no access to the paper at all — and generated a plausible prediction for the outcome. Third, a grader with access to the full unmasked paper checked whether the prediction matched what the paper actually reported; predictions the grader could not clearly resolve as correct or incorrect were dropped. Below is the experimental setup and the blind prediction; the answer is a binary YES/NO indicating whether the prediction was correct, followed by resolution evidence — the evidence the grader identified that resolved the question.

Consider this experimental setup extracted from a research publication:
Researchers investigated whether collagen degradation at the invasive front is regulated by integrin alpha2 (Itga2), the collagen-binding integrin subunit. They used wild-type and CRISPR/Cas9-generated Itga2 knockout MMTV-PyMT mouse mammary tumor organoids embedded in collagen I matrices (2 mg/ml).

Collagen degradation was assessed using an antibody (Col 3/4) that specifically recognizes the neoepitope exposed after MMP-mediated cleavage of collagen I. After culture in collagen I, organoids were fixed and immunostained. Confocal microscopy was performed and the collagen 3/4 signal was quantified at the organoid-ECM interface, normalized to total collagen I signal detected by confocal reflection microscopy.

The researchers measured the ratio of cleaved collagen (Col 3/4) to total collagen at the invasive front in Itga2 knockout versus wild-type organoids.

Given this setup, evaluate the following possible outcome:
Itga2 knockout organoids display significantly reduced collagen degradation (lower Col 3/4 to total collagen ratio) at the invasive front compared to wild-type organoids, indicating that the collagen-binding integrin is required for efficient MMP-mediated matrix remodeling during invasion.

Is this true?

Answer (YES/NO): YES